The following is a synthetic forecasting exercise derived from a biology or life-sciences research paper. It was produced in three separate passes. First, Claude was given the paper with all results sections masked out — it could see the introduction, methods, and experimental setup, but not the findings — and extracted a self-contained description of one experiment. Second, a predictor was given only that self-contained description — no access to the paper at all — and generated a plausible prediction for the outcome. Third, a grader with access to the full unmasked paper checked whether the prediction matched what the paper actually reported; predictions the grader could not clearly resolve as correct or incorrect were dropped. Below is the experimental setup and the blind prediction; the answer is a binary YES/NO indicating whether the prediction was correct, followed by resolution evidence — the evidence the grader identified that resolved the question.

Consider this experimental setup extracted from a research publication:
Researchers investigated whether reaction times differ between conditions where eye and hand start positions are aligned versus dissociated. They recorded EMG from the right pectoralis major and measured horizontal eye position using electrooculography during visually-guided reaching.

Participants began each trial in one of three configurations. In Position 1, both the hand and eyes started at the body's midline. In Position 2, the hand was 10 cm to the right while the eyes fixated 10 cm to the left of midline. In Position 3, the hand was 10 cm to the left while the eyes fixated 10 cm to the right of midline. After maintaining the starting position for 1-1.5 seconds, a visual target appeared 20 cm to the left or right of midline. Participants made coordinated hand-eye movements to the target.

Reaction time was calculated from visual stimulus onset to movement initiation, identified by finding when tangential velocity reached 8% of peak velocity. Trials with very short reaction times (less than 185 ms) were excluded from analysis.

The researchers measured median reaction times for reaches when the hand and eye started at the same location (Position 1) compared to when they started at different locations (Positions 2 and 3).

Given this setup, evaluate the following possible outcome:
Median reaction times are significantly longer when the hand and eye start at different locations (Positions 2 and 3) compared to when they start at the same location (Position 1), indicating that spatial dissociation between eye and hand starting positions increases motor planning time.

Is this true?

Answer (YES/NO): YES